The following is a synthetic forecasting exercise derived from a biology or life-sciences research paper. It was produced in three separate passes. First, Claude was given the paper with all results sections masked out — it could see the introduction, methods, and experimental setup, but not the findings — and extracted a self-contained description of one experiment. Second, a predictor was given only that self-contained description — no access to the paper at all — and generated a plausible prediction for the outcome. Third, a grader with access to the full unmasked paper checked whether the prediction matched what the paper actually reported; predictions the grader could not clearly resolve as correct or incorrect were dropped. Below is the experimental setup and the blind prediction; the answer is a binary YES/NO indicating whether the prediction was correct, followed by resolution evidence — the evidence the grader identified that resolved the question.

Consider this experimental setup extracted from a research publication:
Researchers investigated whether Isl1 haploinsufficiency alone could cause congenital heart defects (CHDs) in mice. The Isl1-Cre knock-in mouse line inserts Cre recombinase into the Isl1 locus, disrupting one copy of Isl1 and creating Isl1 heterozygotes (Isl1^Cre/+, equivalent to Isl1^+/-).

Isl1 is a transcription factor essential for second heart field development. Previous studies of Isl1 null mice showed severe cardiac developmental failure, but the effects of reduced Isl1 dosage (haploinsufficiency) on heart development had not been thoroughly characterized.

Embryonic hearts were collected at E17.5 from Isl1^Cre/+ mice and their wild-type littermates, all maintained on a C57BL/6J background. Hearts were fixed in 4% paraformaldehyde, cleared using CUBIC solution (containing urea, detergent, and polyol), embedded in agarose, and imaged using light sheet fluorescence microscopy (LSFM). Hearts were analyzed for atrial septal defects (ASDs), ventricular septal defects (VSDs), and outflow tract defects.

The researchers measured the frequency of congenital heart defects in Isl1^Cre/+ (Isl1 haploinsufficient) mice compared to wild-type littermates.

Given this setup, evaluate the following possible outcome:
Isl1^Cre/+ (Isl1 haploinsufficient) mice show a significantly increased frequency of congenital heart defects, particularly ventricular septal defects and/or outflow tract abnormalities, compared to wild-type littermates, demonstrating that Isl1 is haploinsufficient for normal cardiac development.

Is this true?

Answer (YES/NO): NO